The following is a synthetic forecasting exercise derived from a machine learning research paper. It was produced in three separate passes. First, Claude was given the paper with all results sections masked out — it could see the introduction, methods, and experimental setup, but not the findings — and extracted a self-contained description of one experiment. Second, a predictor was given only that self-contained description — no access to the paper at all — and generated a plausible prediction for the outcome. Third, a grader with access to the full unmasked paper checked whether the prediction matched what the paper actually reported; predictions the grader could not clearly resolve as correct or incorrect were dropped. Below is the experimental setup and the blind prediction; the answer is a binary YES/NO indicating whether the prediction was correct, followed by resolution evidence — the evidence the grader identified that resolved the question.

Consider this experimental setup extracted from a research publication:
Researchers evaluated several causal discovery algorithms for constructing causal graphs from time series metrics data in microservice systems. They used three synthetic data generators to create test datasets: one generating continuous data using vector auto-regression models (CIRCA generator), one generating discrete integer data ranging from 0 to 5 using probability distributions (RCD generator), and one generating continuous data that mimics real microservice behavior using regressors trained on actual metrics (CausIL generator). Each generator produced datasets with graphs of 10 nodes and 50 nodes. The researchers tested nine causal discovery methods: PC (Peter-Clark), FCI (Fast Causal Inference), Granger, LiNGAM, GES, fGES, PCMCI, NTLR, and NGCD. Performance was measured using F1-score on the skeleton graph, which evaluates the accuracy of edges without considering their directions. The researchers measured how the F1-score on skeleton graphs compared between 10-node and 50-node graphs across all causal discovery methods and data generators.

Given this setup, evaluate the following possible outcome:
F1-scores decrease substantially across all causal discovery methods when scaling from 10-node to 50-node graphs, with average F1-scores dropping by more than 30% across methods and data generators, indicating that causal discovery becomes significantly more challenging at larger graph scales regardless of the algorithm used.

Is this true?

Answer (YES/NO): NO